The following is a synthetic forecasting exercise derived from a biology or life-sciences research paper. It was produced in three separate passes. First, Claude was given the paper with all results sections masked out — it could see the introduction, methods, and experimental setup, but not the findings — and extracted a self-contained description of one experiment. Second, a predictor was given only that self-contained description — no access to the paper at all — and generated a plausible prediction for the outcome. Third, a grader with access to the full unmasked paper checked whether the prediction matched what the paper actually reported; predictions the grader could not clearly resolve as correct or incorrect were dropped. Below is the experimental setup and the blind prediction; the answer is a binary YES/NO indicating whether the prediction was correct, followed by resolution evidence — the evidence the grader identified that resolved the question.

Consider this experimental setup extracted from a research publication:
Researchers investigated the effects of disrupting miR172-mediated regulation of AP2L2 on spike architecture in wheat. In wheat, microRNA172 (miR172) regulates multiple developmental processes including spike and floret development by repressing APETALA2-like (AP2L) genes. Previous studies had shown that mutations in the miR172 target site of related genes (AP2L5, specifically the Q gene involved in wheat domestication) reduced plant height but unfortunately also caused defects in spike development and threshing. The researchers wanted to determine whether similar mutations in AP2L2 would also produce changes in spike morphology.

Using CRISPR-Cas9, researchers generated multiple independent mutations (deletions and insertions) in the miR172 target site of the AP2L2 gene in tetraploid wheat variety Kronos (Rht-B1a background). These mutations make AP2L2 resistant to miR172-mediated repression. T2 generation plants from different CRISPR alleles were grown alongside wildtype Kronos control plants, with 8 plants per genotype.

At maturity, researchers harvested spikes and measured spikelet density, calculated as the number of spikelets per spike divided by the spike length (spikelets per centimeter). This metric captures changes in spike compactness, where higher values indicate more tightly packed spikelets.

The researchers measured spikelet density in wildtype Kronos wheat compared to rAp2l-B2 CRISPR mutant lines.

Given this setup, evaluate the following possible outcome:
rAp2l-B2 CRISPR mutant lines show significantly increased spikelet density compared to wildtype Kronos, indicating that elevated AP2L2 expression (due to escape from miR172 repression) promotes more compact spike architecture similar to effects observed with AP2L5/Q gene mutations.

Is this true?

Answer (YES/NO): YES